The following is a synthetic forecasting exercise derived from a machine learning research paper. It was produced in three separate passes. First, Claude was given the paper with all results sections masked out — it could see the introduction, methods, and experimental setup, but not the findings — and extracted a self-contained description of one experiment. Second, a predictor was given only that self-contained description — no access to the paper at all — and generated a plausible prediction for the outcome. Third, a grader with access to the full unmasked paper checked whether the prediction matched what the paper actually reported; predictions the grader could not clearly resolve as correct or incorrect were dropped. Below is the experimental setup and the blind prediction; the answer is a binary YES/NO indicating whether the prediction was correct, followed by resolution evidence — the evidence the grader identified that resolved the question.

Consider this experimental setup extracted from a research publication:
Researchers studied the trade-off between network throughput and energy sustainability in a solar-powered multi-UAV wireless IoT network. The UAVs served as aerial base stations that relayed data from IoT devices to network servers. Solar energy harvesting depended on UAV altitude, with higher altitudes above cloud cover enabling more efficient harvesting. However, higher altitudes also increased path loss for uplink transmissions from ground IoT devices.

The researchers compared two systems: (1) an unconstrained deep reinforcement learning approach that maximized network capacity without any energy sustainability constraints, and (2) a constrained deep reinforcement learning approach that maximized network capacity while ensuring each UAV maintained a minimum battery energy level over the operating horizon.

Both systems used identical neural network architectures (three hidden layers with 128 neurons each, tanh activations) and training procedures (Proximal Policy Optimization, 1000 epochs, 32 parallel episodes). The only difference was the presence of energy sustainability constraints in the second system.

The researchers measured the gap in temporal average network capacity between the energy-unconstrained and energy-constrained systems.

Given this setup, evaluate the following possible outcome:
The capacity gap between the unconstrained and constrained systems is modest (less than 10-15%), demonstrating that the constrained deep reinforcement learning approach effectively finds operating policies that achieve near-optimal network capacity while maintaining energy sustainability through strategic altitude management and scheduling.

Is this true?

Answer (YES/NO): YES